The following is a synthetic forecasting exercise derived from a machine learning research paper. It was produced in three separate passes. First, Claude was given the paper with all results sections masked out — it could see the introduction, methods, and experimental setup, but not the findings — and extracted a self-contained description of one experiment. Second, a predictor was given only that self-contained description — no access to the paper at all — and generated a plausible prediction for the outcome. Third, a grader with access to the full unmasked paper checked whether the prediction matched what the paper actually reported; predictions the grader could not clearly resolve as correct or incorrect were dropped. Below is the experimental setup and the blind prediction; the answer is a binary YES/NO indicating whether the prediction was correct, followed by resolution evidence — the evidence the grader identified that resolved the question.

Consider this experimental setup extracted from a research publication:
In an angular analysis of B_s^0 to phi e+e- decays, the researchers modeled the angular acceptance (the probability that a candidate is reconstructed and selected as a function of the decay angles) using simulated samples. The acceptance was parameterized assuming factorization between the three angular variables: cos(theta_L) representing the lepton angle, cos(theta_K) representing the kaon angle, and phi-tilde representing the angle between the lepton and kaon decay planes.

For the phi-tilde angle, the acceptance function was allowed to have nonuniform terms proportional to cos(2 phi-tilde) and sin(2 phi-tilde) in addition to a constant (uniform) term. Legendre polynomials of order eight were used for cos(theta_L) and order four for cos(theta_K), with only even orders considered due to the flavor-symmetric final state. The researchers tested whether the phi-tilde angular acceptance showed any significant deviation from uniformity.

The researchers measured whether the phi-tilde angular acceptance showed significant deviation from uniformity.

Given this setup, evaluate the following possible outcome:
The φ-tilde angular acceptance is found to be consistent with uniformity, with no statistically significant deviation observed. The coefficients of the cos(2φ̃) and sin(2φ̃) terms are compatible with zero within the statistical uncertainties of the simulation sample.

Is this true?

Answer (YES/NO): YES